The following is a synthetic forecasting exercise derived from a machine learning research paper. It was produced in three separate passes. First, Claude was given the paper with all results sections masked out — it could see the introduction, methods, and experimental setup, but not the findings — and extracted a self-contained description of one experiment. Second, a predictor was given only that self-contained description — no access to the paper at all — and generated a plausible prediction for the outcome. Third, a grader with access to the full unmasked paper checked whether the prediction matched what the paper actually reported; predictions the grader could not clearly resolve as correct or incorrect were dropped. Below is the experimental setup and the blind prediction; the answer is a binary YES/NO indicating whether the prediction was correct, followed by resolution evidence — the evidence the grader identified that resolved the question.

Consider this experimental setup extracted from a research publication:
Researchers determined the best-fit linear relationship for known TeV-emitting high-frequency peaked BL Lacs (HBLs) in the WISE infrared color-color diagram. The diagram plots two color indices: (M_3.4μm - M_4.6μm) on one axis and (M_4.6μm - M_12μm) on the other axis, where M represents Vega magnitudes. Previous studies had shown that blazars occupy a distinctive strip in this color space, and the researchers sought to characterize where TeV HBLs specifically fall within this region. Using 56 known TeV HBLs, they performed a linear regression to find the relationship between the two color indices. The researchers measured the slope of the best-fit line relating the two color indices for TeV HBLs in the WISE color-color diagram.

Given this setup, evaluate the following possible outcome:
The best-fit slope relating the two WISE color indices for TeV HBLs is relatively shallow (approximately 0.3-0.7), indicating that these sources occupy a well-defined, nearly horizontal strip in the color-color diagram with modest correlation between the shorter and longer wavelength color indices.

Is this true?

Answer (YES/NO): NO